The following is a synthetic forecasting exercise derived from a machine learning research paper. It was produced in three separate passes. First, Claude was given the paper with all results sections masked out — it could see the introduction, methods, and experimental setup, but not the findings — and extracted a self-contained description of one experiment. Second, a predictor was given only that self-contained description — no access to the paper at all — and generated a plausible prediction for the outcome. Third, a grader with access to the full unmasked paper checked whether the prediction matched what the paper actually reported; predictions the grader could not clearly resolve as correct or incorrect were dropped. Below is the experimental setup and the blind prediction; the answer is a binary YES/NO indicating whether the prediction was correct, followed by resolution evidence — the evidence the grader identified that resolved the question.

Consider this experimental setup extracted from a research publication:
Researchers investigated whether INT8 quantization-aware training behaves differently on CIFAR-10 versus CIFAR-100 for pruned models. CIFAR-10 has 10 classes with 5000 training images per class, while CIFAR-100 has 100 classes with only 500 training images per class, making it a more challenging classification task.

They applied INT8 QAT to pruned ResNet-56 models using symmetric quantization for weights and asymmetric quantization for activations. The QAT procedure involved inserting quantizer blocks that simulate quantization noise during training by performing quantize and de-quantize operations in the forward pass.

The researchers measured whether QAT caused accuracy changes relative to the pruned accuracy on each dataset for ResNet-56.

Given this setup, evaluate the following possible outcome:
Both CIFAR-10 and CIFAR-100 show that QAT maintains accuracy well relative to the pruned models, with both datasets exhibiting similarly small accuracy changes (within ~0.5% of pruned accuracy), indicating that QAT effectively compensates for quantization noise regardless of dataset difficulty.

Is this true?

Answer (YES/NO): NO